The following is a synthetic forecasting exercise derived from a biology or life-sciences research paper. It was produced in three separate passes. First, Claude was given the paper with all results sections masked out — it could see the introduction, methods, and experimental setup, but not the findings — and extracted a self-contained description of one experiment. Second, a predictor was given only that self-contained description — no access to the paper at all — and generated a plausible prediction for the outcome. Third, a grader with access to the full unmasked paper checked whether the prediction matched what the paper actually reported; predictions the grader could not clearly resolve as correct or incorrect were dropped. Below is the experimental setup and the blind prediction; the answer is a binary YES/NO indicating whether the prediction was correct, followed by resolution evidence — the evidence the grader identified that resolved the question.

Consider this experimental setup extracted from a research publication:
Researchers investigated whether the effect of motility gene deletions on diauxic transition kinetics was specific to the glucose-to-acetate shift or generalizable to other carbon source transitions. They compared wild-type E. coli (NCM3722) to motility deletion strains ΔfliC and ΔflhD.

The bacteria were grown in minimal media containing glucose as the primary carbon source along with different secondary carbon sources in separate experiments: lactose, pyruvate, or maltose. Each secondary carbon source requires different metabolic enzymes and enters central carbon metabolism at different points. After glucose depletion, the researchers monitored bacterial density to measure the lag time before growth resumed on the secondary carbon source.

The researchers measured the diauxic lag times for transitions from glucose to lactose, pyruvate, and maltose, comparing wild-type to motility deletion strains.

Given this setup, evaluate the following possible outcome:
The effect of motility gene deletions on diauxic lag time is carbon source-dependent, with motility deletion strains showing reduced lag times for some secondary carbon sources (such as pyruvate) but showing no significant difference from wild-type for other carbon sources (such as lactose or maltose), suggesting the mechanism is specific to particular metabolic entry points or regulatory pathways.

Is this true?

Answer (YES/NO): NO